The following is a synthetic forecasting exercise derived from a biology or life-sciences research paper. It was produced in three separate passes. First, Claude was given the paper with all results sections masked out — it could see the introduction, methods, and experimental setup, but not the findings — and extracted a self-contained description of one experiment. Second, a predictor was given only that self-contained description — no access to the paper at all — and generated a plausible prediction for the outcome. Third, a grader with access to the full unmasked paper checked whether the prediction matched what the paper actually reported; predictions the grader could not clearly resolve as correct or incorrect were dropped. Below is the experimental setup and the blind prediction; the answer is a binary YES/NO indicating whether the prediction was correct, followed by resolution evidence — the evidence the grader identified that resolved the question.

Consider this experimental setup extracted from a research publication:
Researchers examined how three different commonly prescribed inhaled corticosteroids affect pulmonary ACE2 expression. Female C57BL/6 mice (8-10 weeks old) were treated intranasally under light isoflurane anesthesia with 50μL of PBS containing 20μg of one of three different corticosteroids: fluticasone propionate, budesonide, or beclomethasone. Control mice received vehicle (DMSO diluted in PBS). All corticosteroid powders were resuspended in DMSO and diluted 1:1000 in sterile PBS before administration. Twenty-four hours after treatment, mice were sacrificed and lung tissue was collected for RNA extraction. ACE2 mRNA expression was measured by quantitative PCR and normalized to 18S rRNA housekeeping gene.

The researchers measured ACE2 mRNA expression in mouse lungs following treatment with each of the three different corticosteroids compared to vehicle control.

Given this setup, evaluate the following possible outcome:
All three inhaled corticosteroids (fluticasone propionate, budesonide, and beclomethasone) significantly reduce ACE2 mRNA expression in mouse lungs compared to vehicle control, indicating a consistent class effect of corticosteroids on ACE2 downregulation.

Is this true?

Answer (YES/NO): YES